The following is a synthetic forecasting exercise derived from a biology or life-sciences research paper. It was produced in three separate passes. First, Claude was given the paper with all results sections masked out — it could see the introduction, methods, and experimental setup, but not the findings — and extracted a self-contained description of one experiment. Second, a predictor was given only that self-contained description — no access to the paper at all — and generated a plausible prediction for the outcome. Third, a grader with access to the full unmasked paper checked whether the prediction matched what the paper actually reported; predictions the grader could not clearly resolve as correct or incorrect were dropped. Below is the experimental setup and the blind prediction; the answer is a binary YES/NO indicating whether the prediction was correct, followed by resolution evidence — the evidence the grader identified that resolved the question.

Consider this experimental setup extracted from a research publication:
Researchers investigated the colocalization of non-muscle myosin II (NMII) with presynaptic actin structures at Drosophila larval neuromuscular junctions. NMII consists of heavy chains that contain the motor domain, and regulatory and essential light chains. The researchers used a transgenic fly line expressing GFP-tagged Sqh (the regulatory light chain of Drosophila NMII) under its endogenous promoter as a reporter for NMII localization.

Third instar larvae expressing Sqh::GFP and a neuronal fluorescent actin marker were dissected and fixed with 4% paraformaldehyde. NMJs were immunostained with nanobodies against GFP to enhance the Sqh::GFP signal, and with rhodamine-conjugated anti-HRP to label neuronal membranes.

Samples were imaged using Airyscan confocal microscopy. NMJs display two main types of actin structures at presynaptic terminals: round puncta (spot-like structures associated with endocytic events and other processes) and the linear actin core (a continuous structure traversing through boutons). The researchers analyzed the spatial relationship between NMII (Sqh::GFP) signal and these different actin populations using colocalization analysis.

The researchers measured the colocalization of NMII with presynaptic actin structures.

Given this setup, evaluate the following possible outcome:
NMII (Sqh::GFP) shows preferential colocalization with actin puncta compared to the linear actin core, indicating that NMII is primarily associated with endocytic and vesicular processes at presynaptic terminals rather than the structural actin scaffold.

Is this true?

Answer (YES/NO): NO